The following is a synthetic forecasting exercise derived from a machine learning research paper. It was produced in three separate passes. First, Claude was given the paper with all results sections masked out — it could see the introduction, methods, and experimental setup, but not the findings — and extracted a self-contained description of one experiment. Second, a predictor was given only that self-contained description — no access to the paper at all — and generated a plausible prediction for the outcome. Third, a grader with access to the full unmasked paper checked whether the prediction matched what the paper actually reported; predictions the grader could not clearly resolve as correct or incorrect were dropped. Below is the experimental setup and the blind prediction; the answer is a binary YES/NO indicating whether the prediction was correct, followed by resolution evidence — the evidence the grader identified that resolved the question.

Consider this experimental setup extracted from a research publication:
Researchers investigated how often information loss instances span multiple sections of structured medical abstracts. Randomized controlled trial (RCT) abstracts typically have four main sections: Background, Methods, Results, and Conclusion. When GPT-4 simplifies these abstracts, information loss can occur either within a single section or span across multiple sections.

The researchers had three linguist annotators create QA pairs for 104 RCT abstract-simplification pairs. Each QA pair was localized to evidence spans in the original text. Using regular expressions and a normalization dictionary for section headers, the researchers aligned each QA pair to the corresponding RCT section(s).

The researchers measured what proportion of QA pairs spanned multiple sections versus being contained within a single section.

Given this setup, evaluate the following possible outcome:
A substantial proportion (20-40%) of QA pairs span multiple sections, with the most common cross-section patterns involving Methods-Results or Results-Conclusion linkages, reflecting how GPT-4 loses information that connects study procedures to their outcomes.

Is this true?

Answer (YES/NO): NO